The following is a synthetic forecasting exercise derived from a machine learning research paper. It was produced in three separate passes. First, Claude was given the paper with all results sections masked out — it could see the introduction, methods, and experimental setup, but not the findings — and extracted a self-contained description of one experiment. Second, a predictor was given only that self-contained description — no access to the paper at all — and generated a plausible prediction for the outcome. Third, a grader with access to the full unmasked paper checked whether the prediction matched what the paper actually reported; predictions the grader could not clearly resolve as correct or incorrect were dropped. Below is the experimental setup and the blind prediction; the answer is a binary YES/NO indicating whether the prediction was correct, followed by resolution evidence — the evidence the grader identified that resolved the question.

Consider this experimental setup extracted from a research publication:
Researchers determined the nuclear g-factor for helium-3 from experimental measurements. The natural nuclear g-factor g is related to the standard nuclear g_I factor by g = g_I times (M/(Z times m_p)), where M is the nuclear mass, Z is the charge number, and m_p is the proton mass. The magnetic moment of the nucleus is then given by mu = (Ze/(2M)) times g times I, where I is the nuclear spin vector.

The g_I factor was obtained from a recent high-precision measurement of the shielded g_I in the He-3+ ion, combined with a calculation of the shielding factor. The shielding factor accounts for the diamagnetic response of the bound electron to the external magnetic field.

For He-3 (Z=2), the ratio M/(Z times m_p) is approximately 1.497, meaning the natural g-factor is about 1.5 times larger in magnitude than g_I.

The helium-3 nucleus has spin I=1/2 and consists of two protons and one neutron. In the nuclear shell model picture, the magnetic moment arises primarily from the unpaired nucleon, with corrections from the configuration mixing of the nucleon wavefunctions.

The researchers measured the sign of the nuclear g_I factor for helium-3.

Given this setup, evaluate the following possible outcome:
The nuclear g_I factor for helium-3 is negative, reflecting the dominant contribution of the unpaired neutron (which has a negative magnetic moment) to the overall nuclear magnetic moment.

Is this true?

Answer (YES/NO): YES